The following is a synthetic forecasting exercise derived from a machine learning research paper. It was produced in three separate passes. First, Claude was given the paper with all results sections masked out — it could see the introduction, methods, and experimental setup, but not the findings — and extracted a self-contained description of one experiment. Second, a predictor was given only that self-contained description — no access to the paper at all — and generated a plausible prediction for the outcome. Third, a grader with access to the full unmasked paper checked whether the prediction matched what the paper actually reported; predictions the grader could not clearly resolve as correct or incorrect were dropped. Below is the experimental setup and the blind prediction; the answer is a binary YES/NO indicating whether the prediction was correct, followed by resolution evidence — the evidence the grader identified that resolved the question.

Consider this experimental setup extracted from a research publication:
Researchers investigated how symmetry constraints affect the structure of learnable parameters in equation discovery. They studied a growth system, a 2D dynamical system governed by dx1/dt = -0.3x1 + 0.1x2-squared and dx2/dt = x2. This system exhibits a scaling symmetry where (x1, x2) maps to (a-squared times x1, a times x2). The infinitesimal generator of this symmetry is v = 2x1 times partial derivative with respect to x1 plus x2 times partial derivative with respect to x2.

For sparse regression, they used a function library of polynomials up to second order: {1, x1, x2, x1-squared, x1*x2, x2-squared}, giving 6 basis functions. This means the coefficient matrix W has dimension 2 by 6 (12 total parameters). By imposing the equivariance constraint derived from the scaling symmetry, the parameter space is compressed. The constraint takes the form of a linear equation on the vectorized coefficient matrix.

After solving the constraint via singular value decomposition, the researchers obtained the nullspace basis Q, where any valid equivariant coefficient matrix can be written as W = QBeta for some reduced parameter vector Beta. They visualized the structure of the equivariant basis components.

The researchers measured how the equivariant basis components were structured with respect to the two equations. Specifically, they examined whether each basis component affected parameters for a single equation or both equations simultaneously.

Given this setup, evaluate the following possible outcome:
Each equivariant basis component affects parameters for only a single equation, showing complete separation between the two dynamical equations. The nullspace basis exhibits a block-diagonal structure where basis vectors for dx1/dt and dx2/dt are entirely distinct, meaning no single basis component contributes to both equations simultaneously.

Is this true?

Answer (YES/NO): YES